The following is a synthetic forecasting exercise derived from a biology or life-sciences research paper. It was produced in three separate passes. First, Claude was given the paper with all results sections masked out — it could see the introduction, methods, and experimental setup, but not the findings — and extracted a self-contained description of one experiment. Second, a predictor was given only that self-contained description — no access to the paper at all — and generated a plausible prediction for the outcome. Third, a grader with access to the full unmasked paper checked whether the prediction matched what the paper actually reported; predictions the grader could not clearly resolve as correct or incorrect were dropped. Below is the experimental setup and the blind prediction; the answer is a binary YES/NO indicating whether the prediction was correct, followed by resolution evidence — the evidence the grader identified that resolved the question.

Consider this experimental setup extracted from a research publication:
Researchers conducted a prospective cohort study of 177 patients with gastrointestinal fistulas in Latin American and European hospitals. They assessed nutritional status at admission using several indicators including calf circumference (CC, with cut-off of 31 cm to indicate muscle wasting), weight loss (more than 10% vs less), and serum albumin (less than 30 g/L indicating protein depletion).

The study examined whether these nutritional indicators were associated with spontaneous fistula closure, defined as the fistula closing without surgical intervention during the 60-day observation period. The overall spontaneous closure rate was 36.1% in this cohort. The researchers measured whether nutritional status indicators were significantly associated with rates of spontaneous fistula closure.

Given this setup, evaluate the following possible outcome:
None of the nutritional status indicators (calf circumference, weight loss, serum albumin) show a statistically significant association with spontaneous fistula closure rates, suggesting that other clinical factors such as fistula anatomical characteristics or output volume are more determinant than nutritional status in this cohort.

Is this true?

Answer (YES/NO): YES